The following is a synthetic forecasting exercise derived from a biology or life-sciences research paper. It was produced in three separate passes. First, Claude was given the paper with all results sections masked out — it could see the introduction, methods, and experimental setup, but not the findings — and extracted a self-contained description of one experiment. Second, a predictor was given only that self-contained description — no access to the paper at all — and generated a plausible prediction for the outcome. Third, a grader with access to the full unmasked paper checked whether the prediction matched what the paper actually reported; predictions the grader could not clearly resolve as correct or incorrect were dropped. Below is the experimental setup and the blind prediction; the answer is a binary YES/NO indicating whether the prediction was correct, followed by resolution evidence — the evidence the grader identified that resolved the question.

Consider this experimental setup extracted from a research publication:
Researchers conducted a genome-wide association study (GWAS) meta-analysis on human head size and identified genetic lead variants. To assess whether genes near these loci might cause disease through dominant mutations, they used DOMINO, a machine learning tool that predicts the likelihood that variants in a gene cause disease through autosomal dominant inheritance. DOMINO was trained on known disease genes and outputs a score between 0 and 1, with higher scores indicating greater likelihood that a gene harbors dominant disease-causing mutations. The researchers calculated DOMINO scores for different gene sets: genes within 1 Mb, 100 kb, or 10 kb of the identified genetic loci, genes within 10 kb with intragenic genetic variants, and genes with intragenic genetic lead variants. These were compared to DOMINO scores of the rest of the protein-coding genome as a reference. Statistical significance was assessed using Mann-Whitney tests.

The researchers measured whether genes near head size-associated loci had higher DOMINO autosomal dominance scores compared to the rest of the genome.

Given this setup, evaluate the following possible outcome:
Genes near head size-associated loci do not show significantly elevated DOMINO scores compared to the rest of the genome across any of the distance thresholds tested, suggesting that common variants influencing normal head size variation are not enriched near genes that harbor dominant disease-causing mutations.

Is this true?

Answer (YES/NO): NO